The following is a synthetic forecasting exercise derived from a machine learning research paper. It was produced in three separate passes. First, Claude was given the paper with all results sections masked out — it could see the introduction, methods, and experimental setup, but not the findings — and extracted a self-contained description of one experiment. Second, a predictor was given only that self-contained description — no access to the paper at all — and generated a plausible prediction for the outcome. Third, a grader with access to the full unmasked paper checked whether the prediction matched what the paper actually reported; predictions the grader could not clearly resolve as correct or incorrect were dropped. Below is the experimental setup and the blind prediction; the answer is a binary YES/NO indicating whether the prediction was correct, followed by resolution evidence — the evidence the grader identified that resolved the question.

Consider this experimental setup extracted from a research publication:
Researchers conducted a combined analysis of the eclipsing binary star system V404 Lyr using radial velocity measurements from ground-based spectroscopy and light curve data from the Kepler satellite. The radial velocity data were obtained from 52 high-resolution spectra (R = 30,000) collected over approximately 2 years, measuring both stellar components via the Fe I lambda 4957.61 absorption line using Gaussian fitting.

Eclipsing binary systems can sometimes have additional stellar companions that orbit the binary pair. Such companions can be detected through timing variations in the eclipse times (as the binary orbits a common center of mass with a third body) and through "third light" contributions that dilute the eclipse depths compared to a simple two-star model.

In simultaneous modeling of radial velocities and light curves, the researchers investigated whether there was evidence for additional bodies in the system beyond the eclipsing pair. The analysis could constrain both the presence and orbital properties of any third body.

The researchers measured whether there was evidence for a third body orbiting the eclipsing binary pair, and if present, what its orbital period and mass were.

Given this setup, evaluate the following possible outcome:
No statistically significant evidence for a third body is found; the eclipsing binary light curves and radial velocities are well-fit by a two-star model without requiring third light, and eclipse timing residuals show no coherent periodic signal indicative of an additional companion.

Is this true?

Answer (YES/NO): NO